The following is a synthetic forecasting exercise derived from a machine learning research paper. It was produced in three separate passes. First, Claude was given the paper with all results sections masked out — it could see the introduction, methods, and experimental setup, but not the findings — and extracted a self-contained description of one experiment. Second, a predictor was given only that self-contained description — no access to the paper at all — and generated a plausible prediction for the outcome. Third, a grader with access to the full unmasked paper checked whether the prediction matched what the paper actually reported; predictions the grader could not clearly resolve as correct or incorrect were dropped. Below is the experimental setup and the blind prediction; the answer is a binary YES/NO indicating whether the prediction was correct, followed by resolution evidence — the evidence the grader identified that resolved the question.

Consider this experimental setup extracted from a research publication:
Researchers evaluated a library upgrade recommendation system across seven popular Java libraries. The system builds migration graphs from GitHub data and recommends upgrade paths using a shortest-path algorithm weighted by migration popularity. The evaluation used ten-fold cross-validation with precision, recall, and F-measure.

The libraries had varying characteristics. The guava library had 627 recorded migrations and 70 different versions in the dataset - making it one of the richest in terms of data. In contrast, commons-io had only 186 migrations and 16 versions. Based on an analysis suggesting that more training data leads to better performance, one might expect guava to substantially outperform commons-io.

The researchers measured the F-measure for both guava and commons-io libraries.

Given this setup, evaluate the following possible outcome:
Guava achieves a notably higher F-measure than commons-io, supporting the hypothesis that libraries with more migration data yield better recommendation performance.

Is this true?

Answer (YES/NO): NO